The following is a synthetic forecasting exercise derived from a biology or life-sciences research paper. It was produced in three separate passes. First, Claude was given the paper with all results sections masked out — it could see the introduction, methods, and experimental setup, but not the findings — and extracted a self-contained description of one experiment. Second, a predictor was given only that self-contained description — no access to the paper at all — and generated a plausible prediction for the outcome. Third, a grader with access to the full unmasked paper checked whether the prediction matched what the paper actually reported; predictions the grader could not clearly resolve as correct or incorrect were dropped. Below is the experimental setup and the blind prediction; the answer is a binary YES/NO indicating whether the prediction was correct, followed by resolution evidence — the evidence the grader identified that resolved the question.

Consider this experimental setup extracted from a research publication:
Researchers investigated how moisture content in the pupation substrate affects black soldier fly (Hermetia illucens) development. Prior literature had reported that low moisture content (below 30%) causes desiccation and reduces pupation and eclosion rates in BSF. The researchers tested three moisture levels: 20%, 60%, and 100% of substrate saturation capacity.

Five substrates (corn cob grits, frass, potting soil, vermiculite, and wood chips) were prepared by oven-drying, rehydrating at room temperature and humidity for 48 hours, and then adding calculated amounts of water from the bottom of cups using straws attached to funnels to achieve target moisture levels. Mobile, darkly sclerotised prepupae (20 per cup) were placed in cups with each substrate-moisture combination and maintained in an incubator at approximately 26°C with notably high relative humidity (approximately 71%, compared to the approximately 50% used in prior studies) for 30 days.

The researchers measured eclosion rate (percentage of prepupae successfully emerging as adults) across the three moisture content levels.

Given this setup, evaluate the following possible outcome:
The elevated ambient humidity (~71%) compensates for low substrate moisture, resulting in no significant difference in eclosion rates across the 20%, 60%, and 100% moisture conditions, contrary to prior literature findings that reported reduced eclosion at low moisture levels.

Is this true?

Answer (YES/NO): NO